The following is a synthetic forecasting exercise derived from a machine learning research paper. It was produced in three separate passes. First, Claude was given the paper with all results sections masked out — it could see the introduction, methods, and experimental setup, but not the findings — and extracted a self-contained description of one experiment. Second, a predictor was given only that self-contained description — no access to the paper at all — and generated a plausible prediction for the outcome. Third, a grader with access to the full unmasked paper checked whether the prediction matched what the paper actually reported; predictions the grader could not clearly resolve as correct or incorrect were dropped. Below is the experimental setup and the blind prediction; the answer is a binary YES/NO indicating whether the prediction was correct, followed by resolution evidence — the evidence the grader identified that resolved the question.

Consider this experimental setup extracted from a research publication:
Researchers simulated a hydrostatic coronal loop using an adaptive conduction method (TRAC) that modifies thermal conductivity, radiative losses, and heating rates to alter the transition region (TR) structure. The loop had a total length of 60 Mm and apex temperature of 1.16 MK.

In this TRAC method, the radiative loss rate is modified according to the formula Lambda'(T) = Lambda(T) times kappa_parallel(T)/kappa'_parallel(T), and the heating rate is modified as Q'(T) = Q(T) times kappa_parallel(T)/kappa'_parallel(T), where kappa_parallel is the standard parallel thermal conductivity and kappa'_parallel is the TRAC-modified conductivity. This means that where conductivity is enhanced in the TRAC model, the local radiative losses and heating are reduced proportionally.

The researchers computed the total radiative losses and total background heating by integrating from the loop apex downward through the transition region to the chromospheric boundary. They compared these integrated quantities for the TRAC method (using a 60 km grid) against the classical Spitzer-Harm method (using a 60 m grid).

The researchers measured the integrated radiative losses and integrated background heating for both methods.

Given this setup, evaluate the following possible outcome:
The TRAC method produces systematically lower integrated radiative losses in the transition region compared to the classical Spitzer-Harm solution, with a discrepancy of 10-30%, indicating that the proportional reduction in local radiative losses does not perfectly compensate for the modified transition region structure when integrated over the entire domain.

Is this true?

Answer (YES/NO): NO